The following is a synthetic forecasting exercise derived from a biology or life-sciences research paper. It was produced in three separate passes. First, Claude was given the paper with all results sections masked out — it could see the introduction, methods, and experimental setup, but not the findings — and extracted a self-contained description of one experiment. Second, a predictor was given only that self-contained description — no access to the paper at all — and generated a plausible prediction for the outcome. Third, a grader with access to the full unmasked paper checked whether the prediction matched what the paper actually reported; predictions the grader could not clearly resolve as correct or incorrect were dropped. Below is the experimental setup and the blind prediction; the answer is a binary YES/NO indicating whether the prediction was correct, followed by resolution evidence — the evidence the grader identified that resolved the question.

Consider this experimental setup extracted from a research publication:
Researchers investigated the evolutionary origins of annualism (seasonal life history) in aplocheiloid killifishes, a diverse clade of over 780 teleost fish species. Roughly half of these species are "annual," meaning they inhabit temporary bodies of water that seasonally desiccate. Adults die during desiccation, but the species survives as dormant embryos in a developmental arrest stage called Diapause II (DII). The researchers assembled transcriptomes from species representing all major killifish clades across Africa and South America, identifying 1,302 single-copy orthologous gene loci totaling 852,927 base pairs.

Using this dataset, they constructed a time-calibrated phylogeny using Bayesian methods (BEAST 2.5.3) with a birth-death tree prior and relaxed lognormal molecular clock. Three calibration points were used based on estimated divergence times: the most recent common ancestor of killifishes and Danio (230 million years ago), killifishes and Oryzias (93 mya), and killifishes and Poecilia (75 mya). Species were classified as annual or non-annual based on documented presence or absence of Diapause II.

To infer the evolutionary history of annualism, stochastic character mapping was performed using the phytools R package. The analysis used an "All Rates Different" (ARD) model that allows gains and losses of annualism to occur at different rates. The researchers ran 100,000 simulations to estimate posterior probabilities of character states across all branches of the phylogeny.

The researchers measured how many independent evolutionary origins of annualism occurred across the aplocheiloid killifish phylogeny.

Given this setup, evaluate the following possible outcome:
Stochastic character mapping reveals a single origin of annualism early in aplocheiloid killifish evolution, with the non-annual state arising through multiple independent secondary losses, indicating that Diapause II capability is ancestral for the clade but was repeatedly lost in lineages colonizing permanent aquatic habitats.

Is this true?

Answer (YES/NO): NO